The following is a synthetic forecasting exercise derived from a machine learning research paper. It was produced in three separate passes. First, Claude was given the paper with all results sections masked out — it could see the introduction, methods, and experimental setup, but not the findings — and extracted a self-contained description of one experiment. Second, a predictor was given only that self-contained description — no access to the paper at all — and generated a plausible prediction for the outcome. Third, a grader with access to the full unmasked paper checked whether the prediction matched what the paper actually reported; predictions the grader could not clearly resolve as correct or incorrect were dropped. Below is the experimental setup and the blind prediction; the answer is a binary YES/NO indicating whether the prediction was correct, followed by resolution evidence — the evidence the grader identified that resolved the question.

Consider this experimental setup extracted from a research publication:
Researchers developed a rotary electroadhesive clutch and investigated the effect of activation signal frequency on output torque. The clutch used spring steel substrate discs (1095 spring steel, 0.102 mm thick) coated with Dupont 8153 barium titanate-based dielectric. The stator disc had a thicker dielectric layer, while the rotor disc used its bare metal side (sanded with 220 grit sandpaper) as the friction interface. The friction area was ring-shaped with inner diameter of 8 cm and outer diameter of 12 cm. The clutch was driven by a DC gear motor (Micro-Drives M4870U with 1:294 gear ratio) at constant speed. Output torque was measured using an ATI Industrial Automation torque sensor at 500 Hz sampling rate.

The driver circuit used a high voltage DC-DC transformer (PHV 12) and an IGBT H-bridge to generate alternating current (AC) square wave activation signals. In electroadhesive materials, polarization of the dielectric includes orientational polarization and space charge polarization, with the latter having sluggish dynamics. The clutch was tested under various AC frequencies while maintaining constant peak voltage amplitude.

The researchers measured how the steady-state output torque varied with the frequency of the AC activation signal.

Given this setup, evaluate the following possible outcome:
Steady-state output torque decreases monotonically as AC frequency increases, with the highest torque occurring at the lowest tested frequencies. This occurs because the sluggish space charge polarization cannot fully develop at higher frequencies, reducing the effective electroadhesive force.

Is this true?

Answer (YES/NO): NO